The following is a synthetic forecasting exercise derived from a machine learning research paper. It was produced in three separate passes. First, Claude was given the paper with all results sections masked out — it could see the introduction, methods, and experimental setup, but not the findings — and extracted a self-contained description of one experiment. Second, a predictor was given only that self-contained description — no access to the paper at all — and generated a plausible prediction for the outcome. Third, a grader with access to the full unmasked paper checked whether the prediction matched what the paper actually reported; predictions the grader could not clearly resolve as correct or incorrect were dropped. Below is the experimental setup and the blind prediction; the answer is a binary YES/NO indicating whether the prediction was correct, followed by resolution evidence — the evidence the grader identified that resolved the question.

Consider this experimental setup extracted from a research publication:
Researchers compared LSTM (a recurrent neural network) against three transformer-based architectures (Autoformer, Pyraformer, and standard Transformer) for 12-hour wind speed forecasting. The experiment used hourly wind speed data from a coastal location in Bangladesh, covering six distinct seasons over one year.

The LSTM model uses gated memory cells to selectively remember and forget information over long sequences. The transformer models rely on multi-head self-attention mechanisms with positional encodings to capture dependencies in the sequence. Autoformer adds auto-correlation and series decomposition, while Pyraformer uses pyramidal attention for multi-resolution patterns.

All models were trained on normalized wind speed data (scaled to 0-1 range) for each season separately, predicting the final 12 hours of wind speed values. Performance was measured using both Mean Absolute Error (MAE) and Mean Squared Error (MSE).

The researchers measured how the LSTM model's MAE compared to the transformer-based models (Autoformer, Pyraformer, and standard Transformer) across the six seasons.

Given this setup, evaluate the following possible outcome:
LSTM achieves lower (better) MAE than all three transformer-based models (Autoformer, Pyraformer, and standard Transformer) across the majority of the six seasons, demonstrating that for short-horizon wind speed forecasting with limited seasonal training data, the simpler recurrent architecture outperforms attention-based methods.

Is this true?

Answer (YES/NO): YES